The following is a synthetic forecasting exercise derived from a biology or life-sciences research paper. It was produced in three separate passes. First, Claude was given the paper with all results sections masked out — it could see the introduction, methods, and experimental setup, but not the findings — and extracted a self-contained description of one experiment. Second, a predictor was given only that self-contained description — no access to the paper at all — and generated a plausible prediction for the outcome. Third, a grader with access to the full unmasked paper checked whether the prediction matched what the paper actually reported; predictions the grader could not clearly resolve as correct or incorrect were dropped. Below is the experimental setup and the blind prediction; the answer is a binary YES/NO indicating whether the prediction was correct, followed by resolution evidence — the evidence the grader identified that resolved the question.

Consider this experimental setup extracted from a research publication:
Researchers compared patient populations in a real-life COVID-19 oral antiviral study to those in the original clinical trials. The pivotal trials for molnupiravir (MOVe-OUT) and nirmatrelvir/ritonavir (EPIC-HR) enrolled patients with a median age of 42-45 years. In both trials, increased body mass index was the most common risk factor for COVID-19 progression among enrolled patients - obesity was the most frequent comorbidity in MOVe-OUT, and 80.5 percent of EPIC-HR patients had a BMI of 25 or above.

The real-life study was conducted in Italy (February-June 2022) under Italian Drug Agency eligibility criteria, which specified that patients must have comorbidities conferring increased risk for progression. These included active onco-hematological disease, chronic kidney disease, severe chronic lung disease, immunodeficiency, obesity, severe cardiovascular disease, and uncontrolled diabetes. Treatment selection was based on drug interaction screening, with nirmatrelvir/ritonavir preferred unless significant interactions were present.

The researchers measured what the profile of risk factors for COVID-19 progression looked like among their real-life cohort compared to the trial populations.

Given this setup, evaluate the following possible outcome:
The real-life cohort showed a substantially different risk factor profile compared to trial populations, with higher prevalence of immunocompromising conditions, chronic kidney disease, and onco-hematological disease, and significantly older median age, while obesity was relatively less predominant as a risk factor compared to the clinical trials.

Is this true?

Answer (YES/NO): NO